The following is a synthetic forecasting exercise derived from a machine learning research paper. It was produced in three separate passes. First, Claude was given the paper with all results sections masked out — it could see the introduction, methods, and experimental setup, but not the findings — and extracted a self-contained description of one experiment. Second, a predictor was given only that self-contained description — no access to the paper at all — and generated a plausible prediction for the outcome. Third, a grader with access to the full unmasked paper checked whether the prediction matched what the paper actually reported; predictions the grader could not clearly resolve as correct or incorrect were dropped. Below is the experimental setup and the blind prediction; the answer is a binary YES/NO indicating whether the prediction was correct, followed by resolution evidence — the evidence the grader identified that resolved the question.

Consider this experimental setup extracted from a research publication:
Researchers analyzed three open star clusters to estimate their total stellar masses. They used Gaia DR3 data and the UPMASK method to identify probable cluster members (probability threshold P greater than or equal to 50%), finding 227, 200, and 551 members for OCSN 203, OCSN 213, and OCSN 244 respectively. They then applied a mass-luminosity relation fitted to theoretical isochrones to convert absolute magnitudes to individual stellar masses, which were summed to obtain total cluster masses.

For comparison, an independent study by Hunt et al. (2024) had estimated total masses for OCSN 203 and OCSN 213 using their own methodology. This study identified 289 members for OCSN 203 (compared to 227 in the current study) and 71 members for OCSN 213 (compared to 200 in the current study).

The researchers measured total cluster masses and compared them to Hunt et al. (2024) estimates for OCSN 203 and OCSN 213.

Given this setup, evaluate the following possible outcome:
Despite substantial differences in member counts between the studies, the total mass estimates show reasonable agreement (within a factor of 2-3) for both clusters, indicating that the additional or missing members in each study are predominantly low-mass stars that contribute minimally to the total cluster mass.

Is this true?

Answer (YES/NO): NO